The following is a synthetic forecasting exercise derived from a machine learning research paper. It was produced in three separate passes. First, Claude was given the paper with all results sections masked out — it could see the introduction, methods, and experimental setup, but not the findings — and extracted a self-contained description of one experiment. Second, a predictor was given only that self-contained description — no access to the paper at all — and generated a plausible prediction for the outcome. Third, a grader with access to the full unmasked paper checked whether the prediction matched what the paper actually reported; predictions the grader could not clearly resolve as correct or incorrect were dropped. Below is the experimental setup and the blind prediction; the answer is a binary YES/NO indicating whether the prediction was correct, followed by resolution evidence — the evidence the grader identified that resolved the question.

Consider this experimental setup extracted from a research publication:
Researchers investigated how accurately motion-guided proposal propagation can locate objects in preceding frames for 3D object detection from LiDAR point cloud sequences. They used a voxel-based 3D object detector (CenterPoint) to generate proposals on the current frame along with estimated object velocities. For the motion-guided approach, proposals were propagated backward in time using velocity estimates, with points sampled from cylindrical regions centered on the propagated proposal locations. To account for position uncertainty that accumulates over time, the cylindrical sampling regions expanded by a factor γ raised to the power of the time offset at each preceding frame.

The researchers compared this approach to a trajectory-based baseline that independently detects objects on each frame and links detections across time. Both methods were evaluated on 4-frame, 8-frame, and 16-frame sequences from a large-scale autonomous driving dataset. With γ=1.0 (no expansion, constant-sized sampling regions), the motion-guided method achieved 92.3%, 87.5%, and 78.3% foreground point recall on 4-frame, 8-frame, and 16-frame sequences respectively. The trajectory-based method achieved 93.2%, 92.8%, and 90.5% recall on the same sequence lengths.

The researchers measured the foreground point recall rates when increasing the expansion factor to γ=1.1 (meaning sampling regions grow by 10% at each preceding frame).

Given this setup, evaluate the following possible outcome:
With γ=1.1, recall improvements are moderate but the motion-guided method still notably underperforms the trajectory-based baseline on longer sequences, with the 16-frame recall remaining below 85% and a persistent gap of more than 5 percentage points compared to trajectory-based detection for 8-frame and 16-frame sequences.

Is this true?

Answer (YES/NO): NO